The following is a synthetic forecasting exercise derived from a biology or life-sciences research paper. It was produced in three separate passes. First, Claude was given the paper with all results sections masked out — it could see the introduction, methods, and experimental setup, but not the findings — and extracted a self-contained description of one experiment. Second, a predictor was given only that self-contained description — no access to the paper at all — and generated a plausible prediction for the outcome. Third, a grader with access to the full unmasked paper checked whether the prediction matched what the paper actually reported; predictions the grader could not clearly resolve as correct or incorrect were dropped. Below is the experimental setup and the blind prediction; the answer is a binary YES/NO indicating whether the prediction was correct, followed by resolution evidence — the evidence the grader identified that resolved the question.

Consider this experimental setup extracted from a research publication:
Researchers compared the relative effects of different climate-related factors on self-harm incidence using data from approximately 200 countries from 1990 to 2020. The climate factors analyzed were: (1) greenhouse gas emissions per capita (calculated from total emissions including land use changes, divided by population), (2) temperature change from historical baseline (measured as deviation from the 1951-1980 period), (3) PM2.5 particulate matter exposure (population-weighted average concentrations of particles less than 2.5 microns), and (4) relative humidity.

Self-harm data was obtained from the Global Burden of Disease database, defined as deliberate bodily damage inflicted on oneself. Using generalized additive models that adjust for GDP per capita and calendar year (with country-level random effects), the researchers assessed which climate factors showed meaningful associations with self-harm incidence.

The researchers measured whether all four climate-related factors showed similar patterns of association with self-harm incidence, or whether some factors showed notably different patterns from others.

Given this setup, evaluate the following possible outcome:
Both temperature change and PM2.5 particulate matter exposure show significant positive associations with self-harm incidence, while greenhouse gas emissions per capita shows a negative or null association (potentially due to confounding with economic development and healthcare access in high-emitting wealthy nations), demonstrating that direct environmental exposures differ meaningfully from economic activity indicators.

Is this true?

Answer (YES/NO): NO